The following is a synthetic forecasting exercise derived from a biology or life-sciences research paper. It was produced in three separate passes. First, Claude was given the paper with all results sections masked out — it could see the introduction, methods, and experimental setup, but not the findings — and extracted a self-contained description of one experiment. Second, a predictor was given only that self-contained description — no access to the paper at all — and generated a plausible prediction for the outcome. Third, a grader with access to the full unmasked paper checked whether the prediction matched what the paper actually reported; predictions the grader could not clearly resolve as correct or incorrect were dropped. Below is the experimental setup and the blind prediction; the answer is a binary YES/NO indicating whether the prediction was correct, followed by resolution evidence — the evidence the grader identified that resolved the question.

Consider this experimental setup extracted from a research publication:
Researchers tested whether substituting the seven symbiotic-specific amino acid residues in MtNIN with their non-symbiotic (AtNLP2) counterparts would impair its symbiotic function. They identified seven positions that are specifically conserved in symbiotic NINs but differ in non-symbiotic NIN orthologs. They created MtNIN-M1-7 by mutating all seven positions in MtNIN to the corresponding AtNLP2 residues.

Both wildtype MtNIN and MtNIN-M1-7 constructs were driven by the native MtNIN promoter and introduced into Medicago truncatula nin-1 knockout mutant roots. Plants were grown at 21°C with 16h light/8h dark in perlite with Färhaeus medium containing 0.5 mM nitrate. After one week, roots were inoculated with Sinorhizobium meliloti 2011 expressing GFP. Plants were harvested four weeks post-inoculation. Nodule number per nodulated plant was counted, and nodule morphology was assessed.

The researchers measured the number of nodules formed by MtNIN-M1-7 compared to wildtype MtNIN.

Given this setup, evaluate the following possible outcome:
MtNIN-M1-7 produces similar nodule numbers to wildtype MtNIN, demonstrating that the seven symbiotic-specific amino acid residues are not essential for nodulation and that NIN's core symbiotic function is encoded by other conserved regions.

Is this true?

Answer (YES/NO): NO